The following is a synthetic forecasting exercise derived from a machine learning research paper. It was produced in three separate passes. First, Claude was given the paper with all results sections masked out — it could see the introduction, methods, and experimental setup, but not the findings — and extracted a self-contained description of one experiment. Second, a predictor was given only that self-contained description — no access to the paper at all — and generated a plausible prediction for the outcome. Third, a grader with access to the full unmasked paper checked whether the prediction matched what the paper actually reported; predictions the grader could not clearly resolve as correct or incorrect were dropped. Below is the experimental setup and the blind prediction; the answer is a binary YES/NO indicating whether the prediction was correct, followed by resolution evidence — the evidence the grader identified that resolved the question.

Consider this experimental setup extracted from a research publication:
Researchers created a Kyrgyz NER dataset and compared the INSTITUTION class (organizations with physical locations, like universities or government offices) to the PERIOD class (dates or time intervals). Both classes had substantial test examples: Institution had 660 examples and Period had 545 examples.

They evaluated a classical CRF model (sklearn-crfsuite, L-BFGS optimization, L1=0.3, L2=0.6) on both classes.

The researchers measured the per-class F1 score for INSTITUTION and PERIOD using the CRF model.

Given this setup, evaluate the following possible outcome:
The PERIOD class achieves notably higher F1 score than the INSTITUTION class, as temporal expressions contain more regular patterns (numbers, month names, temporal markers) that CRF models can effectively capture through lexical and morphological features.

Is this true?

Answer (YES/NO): YES